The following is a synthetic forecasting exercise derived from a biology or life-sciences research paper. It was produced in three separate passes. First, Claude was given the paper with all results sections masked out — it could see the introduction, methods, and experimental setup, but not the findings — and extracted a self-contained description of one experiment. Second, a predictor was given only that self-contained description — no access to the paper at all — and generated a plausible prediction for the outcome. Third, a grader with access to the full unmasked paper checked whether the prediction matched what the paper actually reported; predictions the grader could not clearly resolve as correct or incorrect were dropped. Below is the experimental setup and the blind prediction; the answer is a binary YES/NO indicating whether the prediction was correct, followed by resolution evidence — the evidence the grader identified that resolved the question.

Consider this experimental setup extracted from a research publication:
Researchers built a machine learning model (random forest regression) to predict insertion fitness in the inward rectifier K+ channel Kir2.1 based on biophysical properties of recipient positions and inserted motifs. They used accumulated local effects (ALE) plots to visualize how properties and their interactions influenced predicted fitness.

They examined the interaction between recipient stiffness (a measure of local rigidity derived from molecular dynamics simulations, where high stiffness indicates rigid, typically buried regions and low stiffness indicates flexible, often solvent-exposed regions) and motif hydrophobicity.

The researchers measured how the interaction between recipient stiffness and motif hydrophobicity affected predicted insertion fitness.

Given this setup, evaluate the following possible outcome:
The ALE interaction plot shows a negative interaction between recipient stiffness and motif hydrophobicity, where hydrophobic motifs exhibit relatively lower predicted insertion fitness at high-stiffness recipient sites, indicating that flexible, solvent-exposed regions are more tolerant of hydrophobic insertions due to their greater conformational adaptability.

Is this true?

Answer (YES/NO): NO